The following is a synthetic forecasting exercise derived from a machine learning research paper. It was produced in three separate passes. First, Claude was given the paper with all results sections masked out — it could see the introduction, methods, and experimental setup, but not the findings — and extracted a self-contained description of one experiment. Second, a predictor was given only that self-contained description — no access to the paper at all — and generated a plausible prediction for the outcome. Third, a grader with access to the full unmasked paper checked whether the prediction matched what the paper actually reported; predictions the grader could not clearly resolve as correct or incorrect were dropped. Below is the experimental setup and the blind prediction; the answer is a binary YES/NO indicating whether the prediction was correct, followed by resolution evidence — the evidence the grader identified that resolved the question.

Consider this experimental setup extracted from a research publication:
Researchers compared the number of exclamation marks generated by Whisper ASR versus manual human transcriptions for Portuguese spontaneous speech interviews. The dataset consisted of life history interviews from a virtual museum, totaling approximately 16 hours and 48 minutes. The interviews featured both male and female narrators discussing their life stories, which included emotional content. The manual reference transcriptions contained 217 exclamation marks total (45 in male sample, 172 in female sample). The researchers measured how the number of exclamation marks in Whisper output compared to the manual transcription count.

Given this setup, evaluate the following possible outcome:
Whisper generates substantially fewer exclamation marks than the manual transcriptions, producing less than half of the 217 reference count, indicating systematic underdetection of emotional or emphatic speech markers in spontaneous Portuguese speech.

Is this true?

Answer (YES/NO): YES